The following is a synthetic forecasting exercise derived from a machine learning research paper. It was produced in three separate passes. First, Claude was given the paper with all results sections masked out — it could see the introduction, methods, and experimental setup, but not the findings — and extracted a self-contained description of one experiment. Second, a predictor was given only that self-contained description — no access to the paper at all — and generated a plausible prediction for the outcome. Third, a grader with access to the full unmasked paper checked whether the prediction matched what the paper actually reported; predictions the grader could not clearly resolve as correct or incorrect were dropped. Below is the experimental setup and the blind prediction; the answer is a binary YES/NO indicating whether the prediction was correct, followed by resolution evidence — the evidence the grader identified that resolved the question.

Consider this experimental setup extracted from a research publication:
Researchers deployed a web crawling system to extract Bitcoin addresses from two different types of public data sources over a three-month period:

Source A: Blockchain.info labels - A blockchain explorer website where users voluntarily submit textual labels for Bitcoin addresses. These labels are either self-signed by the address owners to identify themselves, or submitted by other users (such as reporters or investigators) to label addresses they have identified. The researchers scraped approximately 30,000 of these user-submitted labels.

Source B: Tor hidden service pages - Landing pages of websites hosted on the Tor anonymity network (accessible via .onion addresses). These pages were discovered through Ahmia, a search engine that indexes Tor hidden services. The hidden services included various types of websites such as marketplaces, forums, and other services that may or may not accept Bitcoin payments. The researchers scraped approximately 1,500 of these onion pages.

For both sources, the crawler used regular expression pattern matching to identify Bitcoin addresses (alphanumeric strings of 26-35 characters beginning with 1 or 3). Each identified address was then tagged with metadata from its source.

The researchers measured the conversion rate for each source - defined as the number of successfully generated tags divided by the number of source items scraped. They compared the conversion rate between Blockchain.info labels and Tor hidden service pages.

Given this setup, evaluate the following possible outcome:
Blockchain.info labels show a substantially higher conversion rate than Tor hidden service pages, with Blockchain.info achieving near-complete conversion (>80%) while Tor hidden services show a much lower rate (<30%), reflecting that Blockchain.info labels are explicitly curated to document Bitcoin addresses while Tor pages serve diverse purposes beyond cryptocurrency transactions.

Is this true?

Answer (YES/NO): YES